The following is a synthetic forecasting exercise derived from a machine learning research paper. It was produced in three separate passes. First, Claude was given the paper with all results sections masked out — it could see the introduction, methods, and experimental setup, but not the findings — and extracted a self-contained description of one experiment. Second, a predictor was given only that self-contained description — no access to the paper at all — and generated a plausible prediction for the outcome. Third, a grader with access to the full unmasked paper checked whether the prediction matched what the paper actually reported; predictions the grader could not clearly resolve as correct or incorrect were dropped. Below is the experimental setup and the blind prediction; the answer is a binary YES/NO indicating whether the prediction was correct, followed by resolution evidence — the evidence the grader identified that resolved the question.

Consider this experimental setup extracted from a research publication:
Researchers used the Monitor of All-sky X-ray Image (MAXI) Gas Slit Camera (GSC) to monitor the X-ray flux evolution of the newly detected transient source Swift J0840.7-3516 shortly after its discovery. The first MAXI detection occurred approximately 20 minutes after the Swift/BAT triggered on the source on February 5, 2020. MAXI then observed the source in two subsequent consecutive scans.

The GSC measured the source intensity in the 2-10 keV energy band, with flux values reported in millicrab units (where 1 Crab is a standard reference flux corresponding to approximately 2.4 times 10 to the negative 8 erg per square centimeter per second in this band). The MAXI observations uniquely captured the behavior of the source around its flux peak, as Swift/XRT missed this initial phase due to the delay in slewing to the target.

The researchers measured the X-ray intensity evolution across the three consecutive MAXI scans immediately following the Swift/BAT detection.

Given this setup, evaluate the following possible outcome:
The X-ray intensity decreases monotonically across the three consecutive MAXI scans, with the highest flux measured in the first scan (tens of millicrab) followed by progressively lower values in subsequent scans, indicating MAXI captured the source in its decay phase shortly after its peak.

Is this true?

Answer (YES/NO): NO